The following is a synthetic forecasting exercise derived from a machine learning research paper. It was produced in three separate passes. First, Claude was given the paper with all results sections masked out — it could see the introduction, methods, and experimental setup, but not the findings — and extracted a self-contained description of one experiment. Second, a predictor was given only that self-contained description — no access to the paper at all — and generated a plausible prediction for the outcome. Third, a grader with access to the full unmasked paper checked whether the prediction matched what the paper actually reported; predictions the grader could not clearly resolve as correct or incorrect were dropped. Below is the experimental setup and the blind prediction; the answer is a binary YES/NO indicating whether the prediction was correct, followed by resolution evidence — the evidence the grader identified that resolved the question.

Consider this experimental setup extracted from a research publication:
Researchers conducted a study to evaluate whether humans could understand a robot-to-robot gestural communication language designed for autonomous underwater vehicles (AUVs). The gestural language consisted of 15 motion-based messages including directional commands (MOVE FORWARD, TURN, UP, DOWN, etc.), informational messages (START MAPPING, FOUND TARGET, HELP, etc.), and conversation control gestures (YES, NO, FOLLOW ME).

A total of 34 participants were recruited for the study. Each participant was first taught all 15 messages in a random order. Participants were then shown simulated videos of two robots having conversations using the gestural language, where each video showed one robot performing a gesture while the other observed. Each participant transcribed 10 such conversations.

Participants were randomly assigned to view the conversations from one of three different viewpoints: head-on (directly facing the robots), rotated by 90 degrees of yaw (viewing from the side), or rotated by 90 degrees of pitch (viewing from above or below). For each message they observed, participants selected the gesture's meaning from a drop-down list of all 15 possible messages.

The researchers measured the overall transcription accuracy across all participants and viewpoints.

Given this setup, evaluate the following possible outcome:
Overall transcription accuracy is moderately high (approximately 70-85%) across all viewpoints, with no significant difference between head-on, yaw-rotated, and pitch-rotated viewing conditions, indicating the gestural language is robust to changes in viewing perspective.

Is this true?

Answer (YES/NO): NO